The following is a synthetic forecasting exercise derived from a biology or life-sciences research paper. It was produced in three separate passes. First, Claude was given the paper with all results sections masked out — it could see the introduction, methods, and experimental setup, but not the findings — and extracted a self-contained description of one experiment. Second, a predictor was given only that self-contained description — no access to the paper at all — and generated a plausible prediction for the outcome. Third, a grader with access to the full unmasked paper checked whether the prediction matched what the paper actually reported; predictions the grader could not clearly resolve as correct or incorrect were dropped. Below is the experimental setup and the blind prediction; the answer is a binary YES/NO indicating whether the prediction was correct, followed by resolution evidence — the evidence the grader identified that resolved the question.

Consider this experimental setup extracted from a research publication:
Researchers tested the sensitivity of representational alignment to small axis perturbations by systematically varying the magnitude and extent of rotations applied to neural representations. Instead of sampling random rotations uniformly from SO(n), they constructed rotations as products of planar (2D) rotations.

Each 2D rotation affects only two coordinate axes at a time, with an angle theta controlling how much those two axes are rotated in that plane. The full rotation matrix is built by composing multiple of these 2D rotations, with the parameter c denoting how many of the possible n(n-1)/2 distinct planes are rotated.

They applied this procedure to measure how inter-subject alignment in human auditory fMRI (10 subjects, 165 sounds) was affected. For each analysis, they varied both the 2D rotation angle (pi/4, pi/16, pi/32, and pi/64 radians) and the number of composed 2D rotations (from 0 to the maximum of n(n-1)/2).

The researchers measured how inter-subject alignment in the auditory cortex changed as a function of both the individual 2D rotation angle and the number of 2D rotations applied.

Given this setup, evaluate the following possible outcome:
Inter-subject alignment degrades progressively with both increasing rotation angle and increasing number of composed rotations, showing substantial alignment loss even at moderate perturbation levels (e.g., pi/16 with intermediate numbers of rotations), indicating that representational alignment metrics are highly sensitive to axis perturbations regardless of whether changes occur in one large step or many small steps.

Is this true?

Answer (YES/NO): YES